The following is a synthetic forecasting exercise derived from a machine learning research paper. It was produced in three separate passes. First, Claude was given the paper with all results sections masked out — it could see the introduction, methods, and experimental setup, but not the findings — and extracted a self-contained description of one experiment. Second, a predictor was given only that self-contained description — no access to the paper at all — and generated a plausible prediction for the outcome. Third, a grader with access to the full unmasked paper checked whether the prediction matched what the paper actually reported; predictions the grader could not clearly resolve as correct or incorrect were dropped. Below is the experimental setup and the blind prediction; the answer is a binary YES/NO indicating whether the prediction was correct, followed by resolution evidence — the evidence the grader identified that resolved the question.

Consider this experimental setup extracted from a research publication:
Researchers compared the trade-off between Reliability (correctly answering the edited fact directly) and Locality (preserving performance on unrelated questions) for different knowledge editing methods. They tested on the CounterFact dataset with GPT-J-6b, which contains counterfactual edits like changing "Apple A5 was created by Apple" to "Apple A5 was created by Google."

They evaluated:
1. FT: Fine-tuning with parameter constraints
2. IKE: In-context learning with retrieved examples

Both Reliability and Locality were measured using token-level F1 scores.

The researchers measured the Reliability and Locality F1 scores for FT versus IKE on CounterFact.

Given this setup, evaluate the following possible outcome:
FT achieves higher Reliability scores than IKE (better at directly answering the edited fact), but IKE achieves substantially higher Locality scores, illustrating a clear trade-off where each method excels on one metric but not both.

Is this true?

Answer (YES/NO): NO